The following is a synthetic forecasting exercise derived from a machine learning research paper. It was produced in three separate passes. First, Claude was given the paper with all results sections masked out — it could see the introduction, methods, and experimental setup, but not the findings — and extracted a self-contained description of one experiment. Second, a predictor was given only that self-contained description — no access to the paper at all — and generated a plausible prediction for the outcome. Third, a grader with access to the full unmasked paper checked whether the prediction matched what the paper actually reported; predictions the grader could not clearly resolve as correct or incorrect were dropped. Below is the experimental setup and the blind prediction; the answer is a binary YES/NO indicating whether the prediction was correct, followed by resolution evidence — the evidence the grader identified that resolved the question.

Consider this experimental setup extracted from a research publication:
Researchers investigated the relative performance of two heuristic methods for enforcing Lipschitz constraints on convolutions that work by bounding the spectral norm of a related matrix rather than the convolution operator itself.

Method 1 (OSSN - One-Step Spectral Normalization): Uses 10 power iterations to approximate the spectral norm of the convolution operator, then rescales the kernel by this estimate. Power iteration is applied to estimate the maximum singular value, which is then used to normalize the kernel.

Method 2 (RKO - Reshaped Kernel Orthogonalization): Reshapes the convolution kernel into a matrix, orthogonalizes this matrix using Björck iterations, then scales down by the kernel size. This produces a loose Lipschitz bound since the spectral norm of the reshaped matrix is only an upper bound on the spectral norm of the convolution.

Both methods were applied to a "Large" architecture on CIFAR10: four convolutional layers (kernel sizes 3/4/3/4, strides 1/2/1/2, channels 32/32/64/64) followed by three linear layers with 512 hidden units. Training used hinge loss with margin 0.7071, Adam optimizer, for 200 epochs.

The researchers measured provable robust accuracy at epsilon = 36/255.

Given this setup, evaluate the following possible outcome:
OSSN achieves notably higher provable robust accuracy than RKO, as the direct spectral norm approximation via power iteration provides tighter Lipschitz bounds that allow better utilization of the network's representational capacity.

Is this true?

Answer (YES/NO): NO